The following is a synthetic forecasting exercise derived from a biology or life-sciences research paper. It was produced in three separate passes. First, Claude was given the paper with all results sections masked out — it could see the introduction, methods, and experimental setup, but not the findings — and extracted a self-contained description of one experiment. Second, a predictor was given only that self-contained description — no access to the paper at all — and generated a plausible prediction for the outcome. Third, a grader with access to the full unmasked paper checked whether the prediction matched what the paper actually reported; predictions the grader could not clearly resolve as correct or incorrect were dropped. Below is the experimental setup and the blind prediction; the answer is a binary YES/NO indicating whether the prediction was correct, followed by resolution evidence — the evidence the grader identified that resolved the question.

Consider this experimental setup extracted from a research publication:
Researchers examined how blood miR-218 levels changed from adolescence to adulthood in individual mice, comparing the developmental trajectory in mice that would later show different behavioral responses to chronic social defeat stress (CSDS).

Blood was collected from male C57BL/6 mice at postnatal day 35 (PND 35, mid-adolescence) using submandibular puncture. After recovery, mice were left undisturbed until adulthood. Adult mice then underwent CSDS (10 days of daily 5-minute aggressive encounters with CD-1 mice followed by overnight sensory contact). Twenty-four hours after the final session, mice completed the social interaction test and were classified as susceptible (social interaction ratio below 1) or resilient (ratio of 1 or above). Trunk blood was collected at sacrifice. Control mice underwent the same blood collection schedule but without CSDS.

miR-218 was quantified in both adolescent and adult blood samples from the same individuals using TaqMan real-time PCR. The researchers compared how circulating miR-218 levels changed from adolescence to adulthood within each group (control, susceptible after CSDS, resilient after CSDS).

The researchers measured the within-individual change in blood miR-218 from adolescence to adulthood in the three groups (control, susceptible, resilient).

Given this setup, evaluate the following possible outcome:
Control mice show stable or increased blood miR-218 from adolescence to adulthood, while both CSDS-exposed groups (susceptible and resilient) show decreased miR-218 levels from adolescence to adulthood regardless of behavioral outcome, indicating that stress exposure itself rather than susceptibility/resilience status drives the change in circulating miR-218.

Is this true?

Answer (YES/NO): NO